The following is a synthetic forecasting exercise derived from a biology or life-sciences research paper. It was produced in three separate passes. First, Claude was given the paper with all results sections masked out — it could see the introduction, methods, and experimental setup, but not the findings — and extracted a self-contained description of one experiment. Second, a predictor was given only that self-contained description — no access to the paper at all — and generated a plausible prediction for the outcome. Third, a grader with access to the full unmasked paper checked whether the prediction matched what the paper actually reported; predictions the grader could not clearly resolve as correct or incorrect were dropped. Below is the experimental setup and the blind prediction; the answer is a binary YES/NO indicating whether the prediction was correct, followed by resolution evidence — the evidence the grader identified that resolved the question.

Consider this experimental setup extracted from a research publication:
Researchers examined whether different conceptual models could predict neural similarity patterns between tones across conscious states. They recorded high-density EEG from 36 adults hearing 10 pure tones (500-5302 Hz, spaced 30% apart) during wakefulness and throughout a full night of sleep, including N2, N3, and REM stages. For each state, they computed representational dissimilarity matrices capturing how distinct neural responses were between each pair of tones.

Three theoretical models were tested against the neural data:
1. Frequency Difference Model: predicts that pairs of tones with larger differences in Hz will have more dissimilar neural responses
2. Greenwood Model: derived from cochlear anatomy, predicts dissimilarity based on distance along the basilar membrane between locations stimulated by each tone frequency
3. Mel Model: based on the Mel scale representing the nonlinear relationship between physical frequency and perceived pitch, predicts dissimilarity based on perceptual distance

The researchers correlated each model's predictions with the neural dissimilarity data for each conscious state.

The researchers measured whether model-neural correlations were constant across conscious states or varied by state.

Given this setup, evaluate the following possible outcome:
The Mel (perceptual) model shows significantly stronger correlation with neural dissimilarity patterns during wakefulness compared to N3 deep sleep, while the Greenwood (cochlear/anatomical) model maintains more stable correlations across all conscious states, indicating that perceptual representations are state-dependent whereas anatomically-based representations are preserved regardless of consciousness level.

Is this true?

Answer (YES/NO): NO